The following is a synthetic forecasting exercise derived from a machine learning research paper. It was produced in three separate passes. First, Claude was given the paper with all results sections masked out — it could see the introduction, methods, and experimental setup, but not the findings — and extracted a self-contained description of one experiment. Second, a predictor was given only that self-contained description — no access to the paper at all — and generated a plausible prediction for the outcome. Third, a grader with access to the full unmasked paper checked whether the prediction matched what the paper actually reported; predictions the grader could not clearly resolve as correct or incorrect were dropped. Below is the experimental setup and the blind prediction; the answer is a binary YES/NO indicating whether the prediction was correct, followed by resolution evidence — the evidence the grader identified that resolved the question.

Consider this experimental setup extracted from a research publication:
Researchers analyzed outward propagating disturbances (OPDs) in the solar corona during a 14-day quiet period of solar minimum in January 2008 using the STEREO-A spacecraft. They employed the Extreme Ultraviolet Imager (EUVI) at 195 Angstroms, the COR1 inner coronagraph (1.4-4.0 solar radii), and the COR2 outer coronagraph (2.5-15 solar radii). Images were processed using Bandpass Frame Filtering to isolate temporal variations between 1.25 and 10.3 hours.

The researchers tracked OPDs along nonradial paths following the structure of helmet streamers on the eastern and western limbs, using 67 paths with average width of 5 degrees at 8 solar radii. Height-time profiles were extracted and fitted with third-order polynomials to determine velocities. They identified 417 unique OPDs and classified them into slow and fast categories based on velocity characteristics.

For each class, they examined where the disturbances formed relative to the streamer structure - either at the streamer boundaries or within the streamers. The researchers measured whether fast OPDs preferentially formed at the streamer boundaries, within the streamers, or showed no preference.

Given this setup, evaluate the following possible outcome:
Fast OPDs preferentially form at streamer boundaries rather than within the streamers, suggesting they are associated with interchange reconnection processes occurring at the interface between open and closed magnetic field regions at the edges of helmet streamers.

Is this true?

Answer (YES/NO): NO